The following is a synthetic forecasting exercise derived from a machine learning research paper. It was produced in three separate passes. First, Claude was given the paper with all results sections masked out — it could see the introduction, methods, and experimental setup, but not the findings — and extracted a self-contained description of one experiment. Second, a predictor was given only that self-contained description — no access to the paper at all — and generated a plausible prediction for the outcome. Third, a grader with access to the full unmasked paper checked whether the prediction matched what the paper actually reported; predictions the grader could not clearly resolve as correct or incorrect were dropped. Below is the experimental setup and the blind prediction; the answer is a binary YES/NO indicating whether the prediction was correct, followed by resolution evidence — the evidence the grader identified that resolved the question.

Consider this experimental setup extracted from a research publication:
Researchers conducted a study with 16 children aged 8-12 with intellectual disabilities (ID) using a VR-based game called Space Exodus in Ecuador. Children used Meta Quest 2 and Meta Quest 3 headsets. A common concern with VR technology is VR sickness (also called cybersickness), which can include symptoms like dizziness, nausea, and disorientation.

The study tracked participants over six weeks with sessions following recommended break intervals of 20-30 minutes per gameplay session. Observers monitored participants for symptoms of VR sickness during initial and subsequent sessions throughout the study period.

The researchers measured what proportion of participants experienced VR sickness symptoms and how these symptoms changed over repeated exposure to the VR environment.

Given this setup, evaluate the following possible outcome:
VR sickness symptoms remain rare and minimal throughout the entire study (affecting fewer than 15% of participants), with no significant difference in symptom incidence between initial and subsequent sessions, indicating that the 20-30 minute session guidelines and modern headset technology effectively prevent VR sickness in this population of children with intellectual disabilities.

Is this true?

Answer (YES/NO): NO